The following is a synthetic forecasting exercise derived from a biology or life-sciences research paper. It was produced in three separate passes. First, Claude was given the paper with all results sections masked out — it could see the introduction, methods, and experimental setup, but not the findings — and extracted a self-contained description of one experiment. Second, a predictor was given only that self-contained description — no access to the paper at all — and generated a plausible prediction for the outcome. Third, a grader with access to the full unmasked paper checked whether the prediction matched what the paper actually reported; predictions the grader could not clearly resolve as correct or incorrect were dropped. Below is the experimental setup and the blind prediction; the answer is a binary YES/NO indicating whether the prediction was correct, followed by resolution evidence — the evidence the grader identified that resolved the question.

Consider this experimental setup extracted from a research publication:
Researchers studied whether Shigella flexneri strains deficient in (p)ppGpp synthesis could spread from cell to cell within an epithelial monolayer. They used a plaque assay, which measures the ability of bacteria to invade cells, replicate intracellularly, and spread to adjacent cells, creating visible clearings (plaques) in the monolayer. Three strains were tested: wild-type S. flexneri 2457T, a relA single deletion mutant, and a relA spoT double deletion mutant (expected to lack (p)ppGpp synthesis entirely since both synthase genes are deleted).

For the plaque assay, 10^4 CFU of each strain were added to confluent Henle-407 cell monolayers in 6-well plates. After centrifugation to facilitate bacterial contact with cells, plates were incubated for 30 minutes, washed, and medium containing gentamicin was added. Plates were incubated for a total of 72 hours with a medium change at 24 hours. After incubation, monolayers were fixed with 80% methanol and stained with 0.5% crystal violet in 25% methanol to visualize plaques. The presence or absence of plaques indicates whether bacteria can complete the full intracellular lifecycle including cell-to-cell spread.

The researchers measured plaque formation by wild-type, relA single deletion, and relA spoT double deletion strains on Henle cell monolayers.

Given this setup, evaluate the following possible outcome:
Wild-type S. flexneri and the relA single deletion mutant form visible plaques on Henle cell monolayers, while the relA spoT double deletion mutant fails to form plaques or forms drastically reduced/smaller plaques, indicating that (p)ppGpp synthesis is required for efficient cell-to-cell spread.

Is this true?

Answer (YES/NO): YES